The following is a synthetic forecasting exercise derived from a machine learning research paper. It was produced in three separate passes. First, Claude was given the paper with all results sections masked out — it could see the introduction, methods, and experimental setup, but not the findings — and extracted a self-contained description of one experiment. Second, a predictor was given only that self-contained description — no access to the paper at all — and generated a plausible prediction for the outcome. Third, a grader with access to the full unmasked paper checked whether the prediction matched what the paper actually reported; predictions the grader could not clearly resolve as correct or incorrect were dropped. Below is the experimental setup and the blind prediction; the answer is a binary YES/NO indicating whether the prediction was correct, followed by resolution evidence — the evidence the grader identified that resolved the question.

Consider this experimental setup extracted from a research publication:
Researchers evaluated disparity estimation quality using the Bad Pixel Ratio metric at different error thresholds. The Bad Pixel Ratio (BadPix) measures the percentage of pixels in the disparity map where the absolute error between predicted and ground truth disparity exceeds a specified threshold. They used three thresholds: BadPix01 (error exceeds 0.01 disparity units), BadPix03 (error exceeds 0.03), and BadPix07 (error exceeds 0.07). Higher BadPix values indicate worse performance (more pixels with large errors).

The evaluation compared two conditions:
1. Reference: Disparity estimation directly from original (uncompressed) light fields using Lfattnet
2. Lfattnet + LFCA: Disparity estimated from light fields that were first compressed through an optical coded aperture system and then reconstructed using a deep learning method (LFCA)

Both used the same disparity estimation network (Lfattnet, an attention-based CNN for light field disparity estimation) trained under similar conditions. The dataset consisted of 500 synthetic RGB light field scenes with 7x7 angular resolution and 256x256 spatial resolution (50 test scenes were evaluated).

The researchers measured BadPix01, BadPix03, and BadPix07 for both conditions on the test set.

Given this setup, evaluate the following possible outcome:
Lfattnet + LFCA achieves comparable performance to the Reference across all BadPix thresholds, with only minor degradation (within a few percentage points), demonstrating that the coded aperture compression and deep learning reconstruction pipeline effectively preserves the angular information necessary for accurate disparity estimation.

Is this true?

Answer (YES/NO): NO